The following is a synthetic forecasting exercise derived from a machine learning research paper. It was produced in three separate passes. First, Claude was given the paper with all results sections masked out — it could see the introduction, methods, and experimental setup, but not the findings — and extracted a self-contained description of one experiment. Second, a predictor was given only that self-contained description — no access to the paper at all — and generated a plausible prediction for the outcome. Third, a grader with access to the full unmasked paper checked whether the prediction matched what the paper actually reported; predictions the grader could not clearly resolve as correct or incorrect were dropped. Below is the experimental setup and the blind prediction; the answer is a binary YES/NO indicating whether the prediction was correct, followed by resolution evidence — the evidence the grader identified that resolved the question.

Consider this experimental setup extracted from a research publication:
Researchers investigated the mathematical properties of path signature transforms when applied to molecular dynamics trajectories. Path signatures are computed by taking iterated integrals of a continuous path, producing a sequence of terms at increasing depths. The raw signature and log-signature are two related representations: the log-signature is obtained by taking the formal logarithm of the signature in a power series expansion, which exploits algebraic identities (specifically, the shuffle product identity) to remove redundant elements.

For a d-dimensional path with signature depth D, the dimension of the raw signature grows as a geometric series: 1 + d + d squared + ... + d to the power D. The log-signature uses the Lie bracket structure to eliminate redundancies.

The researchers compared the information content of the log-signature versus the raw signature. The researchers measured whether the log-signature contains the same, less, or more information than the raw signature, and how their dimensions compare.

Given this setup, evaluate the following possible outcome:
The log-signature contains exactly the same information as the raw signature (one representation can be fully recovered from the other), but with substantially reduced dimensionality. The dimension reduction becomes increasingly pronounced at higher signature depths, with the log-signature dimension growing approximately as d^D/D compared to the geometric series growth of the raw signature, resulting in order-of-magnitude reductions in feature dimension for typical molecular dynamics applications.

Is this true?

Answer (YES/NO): NO